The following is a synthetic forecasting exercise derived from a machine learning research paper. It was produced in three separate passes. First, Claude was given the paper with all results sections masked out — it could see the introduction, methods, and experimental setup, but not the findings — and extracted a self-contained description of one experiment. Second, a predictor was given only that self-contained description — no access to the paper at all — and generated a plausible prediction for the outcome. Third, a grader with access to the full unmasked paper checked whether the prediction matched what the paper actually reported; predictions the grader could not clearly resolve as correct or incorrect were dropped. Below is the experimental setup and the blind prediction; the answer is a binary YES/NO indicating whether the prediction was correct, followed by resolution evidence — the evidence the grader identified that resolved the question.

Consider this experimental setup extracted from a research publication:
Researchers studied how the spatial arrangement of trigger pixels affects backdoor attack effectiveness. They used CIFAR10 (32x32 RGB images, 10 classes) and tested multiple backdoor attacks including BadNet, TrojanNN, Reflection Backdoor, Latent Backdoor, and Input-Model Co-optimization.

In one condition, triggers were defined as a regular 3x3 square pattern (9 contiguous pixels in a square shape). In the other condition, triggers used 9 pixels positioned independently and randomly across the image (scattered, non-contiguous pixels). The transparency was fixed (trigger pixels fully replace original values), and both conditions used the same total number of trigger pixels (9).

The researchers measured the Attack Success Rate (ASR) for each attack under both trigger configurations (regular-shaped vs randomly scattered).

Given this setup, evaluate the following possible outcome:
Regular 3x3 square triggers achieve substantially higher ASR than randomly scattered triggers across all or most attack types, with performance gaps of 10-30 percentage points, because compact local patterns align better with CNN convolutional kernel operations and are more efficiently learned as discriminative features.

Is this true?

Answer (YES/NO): NO